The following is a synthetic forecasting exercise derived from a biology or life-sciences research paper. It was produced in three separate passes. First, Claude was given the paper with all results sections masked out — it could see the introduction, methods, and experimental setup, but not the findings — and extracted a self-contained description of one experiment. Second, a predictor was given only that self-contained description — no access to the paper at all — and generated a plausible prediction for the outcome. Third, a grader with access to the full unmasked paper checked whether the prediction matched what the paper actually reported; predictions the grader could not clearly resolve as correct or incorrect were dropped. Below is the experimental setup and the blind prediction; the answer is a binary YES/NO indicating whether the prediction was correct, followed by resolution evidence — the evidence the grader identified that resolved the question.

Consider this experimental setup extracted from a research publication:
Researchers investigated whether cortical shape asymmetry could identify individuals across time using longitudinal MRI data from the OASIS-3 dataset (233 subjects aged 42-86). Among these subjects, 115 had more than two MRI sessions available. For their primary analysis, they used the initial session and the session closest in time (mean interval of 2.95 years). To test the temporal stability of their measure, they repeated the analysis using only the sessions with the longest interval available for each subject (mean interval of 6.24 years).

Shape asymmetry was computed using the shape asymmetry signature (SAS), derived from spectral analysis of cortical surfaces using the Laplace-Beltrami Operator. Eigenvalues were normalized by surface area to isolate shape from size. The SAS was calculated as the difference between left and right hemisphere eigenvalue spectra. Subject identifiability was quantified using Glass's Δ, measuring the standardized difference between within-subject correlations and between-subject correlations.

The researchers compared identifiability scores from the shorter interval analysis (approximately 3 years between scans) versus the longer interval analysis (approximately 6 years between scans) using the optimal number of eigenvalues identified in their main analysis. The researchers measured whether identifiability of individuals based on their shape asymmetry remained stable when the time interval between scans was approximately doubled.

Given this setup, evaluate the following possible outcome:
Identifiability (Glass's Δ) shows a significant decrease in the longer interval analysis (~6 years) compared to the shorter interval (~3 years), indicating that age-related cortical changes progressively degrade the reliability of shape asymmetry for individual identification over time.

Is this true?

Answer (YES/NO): NO